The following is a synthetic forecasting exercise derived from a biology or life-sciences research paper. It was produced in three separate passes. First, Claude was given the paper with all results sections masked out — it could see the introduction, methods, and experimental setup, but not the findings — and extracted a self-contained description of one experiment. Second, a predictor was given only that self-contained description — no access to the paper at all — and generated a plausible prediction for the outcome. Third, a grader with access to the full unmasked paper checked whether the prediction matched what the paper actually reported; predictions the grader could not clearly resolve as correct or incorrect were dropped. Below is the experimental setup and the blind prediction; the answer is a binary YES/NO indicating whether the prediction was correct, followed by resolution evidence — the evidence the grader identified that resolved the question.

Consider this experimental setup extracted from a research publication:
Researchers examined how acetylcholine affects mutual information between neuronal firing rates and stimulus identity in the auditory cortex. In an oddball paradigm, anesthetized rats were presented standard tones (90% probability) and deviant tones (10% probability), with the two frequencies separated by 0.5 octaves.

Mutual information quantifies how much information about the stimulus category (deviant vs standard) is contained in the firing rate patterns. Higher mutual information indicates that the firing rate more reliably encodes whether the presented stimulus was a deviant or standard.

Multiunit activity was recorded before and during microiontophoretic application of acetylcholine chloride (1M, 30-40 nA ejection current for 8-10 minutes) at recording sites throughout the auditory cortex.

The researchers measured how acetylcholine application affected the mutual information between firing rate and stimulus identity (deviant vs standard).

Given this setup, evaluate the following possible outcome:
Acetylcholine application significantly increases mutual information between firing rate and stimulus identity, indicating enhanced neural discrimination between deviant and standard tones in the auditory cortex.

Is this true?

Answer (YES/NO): NO